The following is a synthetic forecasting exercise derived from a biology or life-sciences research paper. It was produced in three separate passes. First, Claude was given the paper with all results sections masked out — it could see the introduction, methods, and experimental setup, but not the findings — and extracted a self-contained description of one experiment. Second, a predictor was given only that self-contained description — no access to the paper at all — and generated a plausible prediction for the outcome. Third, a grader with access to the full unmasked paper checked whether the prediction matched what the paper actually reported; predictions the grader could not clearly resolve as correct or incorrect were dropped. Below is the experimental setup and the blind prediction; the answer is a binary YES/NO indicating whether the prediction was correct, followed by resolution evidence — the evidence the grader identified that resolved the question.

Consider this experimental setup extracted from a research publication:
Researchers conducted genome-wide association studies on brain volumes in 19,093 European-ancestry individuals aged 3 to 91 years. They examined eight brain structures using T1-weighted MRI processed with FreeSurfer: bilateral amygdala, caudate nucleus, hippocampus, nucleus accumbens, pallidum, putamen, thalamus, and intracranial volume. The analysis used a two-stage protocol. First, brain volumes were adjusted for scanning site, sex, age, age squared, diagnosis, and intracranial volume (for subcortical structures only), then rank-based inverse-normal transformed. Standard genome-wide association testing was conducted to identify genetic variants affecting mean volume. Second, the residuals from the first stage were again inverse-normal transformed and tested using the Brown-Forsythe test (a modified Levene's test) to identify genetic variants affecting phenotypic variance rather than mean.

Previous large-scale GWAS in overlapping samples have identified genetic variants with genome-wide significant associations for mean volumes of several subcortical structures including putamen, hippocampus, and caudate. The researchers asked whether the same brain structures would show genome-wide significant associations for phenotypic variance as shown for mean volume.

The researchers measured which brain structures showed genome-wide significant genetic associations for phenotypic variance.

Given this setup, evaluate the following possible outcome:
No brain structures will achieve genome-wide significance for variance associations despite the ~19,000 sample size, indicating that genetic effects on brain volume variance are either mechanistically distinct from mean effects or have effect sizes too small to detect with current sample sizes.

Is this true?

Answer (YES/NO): NO